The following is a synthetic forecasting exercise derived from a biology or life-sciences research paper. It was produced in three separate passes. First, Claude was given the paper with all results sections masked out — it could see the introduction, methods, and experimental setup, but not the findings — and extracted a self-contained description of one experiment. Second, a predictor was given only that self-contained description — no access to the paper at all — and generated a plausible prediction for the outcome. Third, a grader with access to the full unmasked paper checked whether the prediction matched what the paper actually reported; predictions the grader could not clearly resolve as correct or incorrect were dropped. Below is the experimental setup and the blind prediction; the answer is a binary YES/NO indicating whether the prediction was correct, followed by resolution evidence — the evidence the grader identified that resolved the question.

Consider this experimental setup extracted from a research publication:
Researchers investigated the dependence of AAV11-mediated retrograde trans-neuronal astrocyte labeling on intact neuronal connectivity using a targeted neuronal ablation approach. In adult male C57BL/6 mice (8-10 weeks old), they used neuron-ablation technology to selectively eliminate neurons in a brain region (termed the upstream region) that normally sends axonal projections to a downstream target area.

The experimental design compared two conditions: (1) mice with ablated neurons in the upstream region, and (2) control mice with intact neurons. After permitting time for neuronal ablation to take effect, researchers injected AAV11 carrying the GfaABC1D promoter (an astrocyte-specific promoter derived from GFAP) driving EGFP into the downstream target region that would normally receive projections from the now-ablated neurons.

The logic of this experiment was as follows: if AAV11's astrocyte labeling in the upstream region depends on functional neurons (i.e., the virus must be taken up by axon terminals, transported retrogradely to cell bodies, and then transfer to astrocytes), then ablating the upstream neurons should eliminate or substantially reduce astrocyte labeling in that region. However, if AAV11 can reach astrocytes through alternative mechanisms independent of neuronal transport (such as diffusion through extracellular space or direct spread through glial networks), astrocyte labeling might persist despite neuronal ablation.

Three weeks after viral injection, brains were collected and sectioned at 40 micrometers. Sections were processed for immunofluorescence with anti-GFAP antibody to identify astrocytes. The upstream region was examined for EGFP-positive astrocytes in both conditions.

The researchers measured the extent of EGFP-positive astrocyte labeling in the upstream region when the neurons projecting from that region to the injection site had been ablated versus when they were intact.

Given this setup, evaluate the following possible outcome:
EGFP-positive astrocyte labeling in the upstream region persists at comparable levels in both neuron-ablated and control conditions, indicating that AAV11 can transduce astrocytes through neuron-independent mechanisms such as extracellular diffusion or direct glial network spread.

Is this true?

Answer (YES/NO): NO